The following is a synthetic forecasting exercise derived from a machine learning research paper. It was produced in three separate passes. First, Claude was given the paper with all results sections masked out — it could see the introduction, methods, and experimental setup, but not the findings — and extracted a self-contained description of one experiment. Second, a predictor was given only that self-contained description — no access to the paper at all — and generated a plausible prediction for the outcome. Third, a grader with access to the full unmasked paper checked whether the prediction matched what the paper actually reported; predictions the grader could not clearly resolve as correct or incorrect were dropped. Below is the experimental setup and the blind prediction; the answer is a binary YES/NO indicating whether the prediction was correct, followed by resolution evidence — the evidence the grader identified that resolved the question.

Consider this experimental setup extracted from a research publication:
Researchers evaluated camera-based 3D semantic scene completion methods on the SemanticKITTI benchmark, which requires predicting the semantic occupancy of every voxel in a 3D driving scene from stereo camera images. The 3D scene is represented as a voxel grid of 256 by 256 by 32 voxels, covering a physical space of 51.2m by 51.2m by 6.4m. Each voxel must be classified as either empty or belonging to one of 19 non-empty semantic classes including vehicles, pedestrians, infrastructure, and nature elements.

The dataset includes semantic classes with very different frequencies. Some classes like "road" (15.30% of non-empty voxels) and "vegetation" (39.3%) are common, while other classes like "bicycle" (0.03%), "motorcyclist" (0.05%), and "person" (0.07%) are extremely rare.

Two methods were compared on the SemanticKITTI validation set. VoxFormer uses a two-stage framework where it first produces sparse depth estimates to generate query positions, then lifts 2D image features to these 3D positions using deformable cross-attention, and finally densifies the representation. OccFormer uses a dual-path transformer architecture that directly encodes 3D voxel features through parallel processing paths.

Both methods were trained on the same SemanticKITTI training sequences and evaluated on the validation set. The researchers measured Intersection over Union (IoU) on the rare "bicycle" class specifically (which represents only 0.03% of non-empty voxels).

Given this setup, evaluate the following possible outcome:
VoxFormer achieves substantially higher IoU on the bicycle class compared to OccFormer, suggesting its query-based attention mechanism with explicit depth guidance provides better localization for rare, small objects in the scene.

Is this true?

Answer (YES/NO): YES